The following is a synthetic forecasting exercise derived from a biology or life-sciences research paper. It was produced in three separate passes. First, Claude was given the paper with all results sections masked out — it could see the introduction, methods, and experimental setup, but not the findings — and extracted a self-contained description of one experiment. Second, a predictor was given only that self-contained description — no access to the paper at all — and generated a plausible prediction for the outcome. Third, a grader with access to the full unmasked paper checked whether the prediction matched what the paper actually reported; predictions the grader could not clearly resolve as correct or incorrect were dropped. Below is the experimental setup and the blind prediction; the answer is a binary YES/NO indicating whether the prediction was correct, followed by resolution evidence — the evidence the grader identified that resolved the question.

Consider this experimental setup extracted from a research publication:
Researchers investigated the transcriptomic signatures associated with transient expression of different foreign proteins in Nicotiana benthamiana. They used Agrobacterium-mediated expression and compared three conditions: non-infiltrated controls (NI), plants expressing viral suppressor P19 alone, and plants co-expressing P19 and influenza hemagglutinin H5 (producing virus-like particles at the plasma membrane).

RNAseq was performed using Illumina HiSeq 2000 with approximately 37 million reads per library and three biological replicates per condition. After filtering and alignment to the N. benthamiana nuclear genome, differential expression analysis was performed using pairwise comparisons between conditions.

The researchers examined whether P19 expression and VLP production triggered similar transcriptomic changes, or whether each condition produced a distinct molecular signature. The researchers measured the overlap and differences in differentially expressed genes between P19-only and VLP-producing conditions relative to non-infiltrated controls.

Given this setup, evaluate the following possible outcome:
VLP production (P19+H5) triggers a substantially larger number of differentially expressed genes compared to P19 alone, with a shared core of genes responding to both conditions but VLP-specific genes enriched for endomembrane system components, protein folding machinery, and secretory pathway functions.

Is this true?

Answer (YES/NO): NO